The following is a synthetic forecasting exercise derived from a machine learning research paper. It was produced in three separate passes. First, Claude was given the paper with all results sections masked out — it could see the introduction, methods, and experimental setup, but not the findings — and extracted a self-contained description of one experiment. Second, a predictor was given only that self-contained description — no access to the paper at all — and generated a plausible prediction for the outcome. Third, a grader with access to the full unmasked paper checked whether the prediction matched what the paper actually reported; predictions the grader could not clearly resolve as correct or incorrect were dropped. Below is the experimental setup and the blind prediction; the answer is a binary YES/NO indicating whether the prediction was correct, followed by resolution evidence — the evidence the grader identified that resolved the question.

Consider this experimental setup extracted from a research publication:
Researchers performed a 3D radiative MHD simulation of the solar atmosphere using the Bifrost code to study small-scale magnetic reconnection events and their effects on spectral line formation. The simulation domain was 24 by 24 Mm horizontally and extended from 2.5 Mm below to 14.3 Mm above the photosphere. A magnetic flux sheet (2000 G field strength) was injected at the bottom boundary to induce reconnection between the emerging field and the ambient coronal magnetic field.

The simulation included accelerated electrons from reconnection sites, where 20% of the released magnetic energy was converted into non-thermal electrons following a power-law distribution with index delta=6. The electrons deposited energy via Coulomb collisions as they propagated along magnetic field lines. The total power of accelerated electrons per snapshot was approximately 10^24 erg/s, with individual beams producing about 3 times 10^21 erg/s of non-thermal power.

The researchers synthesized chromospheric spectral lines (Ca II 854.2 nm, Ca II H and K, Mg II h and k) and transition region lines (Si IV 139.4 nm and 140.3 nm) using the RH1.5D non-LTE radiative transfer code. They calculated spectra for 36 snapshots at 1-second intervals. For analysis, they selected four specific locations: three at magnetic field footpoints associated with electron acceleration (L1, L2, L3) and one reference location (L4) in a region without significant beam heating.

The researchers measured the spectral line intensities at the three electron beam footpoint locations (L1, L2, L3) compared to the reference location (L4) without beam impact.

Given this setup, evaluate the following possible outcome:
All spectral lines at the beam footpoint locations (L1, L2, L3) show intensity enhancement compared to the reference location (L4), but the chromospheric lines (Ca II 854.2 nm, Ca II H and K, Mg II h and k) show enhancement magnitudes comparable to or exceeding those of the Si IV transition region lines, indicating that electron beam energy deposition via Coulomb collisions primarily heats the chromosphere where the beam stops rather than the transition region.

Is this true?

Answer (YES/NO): NO